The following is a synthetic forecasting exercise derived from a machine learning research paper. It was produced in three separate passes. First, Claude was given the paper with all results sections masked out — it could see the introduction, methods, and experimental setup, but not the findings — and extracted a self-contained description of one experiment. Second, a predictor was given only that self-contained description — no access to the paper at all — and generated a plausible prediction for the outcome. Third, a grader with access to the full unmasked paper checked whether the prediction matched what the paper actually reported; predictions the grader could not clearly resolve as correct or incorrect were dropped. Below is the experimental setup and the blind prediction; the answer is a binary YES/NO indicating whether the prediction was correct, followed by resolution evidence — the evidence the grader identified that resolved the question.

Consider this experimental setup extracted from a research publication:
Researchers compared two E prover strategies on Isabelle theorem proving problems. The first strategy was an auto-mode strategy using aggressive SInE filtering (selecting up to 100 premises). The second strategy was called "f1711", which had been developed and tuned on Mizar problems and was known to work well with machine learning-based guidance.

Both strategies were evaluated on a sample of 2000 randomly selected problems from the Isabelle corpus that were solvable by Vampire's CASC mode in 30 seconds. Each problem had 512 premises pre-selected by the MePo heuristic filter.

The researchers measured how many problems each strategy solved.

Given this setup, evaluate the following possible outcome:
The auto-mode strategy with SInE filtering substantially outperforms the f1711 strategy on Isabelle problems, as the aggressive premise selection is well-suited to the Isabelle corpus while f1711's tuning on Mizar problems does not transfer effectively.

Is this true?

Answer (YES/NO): YES